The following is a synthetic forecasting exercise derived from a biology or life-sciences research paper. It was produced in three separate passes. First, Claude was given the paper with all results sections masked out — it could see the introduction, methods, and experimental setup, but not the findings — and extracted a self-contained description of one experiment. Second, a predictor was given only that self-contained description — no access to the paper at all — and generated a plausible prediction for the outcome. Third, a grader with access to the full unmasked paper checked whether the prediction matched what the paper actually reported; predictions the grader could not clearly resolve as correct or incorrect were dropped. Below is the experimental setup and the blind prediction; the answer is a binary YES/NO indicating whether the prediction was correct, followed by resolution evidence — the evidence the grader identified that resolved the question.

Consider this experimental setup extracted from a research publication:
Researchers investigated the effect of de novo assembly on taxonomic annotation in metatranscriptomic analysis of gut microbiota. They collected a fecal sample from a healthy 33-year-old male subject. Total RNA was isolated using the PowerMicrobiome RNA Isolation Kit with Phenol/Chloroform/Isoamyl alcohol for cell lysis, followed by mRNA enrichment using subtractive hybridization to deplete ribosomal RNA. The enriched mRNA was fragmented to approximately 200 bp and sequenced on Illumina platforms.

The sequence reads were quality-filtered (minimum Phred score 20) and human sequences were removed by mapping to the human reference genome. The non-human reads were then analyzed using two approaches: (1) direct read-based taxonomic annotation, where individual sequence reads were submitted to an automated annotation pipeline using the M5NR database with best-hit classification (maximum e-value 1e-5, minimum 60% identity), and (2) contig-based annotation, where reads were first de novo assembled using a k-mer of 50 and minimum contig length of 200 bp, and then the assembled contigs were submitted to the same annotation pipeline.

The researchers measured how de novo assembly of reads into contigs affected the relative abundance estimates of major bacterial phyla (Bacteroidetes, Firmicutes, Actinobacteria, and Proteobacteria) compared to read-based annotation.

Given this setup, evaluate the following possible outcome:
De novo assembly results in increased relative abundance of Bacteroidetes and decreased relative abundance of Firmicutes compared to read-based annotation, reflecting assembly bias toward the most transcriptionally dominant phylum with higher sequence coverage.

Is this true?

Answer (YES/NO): YES